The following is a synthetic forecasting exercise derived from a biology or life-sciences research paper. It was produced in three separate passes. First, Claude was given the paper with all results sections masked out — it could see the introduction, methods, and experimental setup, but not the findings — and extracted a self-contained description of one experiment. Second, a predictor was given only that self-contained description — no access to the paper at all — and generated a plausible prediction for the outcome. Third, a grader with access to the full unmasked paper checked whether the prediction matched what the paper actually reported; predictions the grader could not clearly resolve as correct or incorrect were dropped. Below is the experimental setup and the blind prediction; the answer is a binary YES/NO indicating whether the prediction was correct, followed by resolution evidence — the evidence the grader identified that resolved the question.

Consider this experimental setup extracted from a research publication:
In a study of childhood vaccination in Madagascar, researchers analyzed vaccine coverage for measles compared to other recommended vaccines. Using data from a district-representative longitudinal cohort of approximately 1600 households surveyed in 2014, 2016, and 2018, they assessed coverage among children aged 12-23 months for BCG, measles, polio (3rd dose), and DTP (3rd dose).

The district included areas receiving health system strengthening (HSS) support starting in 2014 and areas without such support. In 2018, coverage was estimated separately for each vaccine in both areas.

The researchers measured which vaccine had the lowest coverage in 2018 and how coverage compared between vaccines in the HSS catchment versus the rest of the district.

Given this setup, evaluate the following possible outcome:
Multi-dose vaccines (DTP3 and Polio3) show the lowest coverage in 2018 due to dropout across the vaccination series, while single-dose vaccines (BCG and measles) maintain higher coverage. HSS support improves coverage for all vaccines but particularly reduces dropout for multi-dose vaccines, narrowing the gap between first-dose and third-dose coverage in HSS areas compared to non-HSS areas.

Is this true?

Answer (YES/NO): NO